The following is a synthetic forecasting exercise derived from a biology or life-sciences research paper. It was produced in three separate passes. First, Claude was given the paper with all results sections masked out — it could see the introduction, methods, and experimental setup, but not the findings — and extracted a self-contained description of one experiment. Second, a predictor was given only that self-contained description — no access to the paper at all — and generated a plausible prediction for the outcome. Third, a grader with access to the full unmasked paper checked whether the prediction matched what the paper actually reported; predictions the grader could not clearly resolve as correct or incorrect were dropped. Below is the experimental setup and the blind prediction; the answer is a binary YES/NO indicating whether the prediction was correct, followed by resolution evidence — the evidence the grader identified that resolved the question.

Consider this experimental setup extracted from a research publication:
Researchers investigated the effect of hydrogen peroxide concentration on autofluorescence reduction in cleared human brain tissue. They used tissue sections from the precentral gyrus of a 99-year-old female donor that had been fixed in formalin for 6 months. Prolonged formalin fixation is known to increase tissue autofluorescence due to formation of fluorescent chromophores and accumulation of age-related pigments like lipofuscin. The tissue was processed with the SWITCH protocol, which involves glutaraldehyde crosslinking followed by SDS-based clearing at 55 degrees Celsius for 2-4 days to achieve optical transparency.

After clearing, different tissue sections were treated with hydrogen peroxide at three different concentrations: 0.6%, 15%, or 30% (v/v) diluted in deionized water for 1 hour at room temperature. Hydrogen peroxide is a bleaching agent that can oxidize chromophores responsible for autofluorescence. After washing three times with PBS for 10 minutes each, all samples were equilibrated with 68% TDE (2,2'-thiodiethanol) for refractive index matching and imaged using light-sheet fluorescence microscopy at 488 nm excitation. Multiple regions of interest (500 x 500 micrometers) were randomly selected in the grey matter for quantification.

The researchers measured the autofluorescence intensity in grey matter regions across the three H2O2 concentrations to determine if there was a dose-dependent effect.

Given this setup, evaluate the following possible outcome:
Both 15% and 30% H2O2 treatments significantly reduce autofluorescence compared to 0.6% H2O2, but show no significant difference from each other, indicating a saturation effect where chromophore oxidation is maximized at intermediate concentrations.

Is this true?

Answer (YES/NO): NO